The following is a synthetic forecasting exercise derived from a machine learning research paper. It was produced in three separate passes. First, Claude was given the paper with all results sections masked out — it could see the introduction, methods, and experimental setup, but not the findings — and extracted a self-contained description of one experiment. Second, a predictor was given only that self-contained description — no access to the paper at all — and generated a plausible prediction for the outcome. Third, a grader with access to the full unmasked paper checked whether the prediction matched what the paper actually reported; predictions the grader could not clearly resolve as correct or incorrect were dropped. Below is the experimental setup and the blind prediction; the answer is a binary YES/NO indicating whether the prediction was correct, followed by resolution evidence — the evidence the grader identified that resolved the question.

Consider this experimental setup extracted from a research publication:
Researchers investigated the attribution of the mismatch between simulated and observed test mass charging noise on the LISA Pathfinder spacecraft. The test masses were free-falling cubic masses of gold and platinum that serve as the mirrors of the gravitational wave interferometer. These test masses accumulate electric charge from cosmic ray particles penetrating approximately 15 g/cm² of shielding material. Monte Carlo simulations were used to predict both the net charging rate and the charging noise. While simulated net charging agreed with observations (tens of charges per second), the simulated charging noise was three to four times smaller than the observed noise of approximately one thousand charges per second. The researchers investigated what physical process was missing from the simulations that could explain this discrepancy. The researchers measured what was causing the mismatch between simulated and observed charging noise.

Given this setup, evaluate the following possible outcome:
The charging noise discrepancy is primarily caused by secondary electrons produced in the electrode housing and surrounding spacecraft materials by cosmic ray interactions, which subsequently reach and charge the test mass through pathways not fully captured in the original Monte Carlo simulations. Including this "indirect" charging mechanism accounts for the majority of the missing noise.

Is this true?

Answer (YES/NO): NO